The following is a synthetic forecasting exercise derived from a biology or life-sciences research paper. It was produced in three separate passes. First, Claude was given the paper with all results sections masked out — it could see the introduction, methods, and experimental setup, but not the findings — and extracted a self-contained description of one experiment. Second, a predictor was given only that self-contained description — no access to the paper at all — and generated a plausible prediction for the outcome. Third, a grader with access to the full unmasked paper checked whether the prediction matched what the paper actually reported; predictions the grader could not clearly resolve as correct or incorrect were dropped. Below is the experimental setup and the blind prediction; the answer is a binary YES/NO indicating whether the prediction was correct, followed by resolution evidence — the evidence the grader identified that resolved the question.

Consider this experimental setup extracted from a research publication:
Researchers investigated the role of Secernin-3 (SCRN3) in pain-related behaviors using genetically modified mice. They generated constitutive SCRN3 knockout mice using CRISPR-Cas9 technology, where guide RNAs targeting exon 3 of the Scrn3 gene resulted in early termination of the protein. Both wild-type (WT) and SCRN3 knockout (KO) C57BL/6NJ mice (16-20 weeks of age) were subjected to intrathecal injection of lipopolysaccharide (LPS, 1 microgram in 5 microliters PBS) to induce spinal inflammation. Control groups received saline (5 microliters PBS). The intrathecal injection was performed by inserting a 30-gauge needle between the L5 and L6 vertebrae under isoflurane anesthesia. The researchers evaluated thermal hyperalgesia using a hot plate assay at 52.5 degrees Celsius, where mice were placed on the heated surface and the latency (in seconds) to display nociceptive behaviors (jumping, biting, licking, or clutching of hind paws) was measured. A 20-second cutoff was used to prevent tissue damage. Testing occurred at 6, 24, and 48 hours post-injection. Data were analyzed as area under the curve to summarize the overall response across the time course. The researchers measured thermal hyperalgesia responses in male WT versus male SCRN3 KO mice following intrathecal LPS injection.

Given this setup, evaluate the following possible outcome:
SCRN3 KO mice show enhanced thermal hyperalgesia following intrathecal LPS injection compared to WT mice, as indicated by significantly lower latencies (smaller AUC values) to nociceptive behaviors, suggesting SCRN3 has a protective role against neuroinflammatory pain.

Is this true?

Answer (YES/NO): NO